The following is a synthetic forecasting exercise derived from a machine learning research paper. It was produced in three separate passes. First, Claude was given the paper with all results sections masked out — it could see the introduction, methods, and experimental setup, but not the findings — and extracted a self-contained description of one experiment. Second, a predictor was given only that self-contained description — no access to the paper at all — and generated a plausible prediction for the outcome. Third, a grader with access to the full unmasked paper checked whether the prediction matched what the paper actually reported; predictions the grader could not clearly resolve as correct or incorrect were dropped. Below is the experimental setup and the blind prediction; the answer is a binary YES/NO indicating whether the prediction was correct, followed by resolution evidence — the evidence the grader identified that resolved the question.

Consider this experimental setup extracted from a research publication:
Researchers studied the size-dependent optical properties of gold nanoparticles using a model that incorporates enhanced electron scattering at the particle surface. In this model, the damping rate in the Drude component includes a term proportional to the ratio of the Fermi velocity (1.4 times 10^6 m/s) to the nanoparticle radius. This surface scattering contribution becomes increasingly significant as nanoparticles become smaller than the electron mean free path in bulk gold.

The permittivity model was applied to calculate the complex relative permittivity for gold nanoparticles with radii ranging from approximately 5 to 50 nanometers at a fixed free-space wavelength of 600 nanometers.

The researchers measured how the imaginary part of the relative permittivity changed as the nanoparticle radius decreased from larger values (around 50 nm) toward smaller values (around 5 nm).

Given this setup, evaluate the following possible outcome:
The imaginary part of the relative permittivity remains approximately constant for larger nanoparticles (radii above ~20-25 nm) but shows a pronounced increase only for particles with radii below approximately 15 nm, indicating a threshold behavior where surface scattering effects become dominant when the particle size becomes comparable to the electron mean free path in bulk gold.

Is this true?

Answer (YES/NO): NO